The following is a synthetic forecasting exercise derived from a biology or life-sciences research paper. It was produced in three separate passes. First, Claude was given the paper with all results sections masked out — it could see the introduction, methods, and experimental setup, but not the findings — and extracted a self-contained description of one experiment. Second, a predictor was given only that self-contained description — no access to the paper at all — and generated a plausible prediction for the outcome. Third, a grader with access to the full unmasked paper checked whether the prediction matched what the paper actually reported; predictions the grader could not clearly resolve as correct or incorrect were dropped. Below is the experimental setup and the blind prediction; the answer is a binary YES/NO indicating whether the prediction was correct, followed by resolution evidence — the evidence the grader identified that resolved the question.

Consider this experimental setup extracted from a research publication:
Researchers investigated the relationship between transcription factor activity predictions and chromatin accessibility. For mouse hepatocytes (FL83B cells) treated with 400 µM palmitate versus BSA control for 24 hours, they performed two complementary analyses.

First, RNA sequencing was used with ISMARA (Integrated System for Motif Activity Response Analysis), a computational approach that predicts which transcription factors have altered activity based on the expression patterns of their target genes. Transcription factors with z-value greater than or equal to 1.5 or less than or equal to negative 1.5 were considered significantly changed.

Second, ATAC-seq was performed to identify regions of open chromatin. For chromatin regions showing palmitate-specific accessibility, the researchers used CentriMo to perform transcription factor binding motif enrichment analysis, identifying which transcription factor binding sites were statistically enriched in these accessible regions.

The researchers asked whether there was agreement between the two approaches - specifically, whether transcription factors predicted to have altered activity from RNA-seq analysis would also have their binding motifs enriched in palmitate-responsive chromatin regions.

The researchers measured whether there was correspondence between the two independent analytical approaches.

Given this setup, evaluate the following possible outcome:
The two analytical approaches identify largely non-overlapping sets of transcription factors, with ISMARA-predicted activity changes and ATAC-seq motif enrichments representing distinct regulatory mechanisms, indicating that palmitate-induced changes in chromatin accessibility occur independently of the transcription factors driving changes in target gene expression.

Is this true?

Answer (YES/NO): NO